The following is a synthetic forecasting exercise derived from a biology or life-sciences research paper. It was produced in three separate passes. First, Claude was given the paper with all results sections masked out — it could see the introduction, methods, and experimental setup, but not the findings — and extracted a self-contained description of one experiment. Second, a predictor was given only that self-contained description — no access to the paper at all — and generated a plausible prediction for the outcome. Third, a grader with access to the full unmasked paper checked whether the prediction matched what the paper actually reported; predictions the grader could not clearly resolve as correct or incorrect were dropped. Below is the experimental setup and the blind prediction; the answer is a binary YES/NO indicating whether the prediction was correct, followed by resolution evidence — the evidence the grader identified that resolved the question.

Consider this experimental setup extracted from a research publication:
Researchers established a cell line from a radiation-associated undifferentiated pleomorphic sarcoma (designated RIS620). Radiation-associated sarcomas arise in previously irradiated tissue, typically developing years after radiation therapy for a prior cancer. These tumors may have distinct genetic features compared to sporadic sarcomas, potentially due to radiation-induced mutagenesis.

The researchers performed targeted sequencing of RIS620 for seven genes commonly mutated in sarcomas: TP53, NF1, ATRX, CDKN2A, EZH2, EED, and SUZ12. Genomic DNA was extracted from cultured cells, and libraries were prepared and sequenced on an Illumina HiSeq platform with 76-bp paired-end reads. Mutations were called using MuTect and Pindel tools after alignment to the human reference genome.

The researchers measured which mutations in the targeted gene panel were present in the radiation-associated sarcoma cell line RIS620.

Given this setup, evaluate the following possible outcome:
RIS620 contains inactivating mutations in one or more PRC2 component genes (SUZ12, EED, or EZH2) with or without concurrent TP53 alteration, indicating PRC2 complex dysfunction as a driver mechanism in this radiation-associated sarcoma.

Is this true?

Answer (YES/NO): NO